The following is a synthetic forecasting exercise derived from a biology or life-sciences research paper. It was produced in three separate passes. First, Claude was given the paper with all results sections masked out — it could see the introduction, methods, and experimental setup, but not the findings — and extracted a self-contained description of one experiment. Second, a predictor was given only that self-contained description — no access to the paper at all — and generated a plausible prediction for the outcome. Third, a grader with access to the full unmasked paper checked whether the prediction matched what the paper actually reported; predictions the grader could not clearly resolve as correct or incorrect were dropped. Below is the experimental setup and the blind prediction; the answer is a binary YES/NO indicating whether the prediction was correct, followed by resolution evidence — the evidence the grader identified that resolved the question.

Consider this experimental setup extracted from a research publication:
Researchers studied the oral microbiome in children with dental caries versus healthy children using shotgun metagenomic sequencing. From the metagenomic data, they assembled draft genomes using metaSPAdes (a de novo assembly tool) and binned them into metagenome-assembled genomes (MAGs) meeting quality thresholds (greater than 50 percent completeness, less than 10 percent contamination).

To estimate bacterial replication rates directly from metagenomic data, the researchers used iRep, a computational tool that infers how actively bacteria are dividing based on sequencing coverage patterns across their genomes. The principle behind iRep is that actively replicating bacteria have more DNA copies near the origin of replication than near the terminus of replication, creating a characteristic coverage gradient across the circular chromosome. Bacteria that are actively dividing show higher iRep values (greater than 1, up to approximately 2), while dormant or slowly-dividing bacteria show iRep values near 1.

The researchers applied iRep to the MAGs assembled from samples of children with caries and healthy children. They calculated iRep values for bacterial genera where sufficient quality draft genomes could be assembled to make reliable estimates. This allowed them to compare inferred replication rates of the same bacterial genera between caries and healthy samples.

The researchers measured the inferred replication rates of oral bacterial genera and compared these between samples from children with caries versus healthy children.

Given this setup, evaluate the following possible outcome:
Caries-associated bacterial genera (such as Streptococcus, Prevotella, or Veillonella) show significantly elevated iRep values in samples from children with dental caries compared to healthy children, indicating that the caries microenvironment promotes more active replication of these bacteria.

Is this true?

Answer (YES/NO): NO